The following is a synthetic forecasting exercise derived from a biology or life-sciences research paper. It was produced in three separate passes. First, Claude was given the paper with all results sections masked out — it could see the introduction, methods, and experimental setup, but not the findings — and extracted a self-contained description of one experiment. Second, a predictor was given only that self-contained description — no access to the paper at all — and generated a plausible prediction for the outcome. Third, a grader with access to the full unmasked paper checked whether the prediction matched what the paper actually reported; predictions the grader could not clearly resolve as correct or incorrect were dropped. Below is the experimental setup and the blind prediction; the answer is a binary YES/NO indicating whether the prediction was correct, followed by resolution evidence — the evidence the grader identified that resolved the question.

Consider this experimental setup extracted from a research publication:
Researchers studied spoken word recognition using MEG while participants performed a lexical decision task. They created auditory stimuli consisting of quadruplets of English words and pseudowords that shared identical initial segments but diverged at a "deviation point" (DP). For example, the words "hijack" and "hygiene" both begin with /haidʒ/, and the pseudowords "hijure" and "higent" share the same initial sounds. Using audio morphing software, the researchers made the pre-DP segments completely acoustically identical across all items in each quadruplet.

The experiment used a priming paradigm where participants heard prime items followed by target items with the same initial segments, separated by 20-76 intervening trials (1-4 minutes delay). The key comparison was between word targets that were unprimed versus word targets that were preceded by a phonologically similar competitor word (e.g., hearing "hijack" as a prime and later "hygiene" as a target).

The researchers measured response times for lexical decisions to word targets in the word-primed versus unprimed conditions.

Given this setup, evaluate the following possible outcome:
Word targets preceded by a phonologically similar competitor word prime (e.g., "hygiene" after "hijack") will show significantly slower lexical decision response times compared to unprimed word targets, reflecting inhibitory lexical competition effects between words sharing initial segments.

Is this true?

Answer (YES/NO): YES